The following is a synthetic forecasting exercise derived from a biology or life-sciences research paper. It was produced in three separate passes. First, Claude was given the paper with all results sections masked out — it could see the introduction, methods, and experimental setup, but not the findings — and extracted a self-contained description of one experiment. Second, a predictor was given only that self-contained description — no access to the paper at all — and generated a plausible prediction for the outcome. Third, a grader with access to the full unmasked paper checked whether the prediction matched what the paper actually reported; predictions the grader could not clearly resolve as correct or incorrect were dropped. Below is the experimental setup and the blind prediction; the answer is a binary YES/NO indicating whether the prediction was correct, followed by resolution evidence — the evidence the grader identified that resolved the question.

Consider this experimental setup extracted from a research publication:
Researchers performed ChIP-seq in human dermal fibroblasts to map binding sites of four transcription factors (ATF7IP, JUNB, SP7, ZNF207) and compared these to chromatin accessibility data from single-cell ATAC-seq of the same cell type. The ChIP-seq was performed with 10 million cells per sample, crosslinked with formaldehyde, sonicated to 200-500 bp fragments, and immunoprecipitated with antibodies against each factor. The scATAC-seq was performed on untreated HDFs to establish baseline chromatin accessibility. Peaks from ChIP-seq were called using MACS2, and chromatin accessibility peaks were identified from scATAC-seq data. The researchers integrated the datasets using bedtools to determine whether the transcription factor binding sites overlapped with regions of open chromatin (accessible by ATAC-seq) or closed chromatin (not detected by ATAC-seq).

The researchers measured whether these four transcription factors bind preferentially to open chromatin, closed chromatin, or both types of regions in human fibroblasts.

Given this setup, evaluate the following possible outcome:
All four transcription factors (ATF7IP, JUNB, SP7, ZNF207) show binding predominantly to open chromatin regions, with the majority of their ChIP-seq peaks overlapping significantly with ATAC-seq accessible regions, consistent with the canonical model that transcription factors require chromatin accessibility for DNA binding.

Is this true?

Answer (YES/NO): NO